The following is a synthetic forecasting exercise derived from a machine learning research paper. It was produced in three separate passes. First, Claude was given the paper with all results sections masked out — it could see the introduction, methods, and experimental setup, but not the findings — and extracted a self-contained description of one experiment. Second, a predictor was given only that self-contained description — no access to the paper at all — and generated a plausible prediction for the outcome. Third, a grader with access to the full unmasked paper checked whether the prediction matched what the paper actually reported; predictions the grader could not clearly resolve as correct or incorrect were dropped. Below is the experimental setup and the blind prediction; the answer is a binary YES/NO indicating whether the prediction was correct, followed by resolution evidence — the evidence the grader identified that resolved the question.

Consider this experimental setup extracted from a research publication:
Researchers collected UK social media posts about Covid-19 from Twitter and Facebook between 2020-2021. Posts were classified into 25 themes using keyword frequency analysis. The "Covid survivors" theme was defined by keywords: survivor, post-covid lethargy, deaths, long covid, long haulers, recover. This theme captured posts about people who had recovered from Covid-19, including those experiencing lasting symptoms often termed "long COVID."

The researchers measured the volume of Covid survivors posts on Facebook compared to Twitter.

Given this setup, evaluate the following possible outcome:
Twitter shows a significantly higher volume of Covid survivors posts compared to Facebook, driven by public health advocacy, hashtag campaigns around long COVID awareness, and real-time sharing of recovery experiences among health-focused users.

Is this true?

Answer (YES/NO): NO